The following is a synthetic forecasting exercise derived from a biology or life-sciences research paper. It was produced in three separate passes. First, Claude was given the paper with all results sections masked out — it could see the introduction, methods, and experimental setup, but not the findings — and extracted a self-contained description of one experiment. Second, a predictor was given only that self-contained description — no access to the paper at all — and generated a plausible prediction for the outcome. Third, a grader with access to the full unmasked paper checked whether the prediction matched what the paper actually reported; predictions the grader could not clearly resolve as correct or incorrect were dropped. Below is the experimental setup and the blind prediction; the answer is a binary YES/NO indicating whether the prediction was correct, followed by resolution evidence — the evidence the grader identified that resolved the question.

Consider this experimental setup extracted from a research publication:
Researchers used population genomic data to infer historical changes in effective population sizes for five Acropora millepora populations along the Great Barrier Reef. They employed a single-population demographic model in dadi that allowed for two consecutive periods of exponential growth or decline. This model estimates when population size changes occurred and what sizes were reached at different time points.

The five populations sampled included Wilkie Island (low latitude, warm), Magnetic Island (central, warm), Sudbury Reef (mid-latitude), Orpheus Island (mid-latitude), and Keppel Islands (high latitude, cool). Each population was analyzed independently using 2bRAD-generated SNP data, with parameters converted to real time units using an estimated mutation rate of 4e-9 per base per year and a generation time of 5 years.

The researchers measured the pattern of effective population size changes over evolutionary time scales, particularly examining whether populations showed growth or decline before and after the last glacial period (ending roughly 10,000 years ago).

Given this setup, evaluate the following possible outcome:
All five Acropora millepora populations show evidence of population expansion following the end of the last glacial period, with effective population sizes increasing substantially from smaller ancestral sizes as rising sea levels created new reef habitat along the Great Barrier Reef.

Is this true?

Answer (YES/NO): NO